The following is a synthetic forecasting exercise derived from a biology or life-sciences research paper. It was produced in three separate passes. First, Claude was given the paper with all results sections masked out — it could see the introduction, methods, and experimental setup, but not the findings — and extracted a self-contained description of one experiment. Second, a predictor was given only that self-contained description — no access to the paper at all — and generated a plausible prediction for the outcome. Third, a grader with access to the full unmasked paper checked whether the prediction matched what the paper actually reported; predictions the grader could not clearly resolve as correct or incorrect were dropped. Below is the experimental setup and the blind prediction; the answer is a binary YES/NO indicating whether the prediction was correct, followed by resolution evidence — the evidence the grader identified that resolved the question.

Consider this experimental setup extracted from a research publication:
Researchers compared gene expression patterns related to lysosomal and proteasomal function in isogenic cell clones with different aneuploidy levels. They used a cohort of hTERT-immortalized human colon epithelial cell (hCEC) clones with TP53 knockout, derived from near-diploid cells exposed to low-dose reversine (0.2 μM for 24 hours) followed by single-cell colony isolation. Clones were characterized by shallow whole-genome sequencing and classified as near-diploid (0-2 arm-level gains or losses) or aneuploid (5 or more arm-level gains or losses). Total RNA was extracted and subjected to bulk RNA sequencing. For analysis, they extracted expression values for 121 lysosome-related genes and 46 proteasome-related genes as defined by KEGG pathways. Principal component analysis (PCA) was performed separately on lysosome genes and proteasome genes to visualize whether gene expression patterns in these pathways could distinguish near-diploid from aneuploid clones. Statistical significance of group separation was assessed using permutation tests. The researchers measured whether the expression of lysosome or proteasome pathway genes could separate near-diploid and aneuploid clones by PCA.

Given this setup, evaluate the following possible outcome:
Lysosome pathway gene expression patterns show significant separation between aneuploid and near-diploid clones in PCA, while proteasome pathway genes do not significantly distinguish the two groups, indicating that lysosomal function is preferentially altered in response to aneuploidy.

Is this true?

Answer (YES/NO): YES